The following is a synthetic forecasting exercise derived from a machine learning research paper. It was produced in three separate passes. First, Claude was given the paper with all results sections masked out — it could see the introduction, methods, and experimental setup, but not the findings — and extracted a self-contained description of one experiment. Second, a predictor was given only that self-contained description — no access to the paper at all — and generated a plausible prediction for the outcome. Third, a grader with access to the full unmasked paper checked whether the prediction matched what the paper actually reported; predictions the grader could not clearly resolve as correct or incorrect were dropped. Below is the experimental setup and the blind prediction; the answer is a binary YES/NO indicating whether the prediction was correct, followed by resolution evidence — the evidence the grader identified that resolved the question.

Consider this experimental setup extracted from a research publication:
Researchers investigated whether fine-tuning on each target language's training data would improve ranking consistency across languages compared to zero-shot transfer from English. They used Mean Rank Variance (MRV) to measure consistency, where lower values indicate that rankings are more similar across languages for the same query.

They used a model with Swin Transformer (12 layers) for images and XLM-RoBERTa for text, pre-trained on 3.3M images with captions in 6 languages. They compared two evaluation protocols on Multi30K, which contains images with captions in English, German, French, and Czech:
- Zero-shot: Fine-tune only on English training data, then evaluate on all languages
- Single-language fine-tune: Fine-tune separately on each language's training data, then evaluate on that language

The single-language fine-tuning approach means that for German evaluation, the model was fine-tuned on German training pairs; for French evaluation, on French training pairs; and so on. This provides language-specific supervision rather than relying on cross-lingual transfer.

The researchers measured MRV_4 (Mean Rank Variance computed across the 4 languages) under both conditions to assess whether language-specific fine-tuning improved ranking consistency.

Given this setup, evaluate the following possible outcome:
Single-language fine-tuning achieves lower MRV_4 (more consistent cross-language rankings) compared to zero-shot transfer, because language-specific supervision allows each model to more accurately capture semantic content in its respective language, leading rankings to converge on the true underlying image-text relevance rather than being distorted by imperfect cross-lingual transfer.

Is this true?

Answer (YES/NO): NO